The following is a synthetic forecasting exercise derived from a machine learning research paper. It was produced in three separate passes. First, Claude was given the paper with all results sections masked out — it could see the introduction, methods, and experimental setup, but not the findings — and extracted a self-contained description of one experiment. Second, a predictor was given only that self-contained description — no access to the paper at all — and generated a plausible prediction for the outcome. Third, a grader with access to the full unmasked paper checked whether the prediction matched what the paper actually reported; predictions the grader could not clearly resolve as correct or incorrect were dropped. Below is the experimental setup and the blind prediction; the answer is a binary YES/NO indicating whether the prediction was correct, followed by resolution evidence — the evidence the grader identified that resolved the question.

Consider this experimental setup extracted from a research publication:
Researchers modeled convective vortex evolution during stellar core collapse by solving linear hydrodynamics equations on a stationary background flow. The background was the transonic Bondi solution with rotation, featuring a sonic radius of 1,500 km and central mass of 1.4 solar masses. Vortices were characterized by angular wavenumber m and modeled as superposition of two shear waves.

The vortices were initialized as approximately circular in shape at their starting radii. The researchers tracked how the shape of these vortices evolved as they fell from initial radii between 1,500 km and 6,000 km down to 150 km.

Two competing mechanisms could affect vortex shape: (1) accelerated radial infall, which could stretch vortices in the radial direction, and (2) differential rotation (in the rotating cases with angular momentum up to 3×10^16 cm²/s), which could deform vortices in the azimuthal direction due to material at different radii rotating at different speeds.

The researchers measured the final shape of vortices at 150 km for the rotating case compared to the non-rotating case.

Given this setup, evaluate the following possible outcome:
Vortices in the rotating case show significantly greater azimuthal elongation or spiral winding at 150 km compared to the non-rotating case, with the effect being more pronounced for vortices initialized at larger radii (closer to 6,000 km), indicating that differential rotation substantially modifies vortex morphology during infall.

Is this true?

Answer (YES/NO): NO